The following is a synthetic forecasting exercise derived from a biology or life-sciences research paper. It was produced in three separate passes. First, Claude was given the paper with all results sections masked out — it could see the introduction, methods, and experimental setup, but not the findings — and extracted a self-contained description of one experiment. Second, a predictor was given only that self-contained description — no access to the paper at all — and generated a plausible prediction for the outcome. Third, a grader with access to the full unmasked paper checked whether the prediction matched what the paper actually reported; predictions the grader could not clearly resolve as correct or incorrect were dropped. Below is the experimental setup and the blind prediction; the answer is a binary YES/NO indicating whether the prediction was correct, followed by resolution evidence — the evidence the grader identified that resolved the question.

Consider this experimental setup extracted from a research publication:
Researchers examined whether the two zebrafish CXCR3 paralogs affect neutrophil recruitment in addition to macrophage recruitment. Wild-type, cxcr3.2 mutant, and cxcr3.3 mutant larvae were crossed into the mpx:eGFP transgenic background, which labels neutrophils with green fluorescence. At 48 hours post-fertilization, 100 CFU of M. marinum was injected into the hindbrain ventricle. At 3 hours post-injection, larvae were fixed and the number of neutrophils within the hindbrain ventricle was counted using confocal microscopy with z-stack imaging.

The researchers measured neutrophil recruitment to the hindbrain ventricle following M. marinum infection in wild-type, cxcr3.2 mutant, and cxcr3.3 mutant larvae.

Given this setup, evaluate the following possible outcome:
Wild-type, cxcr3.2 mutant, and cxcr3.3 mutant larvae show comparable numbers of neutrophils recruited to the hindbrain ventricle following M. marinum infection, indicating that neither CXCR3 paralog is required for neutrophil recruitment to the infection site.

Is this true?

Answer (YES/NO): NO